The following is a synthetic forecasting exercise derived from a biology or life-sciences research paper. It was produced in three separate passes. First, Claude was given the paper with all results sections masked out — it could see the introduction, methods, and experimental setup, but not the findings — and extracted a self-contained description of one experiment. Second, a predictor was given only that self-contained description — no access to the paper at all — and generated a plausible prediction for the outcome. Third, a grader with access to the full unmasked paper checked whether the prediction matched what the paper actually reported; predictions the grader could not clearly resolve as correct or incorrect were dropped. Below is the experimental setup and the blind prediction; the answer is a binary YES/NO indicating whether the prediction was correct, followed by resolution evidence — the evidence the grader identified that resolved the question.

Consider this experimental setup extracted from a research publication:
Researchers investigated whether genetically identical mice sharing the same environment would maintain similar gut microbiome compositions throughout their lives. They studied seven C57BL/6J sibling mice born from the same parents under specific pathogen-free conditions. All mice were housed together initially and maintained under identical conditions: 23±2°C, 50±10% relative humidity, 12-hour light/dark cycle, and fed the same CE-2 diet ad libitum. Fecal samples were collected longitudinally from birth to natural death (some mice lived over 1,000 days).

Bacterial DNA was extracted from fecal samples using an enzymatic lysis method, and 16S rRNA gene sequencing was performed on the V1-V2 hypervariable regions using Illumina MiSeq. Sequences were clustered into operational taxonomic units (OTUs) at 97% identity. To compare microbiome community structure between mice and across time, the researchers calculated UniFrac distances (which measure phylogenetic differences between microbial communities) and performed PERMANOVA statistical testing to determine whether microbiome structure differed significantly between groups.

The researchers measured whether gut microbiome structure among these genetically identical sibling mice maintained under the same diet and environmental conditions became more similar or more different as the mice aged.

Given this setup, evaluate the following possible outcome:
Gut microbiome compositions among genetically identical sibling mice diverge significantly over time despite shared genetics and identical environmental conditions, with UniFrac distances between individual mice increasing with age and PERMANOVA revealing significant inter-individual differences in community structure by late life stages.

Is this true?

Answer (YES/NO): YES